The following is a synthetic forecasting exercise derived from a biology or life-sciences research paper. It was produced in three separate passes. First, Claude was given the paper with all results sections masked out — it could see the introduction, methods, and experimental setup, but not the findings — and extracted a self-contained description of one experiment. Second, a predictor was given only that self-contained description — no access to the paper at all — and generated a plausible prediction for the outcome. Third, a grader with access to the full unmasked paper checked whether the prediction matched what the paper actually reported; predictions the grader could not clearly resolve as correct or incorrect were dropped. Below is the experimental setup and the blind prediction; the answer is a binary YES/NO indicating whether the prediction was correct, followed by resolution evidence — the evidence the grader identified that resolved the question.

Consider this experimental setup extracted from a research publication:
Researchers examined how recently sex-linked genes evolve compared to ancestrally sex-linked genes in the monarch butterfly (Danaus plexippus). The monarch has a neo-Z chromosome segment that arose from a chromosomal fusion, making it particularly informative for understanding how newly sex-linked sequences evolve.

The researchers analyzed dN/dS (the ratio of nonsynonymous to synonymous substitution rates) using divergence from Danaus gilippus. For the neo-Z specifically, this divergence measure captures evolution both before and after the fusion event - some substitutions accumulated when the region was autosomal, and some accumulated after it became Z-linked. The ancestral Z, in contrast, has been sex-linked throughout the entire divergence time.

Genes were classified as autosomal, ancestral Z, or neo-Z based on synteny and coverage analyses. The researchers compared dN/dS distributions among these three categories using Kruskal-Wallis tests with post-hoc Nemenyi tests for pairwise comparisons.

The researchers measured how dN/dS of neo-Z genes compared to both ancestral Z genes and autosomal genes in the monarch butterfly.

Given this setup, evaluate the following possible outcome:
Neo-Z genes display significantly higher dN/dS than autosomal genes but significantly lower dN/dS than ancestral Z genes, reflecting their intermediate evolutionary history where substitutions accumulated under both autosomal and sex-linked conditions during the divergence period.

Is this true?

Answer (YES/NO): NO